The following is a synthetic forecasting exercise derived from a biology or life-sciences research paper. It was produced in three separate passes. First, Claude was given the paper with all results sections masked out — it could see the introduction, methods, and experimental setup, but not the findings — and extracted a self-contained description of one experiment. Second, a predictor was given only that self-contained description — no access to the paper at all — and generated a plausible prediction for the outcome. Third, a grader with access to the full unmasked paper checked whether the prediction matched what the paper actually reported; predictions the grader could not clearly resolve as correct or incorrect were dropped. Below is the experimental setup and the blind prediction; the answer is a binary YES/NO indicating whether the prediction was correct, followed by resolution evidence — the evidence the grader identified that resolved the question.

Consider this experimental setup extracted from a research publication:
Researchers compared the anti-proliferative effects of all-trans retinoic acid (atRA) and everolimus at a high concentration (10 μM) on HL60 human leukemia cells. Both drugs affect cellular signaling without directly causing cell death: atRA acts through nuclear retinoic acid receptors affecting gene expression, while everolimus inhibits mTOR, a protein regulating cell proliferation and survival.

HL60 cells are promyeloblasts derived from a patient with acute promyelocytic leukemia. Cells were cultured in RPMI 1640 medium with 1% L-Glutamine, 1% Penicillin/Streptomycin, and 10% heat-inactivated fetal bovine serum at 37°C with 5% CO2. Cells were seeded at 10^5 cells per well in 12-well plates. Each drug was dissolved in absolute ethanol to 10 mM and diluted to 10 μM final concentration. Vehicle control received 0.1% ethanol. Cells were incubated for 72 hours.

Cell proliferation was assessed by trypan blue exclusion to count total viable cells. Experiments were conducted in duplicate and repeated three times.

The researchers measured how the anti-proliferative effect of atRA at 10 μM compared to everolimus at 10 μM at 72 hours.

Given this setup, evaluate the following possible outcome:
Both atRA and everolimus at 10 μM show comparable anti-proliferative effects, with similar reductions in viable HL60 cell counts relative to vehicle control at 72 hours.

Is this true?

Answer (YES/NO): YES